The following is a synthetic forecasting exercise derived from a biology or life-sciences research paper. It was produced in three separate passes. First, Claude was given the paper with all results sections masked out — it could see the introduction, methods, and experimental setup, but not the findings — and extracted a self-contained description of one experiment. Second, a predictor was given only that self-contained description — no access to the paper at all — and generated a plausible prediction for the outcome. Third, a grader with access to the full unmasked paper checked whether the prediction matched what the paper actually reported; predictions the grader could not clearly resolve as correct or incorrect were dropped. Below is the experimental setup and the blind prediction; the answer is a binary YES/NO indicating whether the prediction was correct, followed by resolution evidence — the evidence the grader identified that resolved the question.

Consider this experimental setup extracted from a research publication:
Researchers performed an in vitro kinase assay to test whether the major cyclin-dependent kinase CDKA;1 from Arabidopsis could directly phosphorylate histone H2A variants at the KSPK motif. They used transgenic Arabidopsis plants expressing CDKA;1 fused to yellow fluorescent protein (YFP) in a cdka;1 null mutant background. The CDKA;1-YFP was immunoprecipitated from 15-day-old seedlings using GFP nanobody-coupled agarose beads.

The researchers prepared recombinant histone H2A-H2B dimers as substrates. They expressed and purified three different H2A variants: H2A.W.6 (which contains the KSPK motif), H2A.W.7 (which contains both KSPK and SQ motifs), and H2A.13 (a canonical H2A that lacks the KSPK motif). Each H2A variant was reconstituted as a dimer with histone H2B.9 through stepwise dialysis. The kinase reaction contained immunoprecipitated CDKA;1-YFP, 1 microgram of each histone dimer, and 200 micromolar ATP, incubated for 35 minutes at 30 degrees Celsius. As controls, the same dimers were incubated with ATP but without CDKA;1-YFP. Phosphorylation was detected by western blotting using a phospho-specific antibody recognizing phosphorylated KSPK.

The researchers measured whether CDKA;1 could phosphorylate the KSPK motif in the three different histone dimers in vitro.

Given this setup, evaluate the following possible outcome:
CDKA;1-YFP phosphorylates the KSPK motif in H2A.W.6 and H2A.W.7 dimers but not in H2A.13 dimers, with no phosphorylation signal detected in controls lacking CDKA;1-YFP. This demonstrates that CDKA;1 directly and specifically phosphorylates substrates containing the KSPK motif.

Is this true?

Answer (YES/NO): YES